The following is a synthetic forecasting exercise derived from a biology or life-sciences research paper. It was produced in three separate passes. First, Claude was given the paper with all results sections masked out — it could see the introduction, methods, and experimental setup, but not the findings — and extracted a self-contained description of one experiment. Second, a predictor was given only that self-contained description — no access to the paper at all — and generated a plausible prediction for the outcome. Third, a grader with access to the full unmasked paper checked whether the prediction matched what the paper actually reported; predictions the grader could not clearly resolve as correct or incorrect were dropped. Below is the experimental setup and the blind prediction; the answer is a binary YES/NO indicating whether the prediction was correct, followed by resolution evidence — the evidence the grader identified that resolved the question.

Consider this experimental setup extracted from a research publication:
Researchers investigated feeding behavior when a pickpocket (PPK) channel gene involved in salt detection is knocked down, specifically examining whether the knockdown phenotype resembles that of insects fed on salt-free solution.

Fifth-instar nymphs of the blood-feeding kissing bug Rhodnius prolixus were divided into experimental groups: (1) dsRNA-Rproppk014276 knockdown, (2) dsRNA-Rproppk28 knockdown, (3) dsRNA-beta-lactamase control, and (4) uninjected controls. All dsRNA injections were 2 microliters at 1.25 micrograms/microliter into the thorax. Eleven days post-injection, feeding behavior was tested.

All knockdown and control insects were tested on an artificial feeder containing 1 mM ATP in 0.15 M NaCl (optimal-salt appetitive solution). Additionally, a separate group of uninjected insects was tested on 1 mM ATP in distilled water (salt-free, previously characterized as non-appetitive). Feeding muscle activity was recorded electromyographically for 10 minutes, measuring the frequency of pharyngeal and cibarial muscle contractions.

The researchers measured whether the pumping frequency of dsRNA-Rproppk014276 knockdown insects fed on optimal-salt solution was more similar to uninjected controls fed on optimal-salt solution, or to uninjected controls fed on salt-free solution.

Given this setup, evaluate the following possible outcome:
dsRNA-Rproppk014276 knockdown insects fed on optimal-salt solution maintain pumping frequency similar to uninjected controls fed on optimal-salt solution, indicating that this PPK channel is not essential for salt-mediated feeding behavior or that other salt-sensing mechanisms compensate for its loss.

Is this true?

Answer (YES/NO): NO